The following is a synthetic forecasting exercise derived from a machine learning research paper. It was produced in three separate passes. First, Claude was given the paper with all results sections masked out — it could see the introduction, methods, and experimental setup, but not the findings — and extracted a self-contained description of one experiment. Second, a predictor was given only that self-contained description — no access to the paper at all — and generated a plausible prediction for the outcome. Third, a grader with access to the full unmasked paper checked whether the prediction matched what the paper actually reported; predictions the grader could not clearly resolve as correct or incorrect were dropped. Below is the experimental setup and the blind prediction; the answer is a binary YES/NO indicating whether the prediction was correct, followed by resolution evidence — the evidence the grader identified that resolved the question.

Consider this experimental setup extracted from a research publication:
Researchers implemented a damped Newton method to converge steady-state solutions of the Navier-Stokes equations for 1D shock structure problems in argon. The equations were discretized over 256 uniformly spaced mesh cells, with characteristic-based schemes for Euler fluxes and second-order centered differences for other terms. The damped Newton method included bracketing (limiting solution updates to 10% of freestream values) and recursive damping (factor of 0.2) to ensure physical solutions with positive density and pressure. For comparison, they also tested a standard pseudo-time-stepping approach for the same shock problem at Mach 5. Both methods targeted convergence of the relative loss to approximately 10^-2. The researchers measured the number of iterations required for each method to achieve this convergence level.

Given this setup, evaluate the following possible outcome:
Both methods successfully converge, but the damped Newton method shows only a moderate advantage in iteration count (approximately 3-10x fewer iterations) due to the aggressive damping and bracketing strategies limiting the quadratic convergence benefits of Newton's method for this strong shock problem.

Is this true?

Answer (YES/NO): NO